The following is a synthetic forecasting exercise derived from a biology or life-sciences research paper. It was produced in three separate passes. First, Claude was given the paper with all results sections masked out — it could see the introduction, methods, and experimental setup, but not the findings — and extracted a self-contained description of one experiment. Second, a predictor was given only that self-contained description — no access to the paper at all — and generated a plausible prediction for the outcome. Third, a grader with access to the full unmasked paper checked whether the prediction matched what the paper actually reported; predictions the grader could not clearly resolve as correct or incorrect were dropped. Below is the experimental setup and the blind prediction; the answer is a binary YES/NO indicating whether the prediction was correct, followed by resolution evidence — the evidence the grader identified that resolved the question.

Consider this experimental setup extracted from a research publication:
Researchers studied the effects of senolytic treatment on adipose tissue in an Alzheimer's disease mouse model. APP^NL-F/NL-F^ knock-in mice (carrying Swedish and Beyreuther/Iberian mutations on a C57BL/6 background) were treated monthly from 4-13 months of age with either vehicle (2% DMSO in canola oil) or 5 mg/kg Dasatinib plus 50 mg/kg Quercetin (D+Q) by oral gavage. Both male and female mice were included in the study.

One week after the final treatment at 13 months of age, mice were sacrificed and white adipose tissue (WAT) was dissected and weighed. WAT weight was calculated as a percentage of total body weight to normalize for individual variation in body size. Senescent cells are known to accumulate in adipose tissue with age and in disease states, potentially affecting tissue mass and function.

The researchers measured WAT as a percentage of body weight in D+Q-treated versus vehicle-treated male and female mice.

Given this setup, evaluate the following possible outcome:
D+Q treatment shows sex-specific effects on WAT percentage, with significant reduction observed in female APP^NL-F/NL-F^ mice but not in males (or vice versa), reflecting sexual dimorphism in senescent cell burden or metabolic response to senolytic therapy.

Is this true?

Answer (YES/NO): YES